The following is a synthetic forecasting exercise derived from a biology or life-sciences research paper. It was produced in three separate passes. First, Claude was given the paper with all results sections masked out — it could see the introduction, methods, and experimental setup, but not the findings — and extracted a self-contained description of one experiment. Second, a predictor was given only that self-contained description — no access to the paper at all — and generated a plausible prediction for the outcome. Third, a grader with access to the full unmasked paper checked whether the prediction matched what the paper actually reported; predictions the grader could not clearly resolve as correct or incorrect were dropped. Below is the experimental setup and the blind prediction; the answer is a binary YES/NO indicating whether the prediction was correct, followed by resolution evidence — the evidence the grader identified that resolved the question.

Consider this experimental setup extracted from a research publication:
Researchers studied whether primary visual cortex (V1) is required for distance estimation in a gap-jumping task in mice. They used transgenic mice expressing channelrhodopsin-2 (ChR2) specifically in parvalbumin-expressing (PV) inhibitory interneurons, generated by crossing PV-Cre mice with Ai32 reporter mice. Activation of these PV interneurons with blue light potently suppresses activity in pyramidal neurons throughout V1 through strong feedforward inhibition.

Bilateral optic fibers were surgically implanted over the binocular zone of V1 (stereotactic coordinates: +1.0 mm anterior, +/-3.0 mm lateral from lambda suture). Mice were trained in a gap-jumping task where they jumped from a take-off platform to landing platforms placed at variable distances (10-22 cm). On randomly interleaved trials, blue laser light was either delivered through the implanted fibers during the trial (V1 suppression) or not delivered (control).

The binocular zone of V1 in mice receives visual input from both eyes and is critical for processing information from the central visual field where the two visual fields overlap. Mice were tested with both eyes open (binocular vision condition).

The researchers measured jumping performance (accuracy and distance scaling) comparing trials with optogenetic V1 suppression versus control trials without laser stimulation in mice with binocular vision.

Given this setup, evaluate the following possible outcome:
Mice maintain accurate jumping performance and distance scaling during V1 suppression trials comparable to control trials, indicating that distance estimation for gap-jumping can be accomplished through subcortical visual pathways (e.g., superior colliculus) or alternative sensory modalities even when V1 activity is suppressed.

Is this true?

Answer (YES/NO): NO